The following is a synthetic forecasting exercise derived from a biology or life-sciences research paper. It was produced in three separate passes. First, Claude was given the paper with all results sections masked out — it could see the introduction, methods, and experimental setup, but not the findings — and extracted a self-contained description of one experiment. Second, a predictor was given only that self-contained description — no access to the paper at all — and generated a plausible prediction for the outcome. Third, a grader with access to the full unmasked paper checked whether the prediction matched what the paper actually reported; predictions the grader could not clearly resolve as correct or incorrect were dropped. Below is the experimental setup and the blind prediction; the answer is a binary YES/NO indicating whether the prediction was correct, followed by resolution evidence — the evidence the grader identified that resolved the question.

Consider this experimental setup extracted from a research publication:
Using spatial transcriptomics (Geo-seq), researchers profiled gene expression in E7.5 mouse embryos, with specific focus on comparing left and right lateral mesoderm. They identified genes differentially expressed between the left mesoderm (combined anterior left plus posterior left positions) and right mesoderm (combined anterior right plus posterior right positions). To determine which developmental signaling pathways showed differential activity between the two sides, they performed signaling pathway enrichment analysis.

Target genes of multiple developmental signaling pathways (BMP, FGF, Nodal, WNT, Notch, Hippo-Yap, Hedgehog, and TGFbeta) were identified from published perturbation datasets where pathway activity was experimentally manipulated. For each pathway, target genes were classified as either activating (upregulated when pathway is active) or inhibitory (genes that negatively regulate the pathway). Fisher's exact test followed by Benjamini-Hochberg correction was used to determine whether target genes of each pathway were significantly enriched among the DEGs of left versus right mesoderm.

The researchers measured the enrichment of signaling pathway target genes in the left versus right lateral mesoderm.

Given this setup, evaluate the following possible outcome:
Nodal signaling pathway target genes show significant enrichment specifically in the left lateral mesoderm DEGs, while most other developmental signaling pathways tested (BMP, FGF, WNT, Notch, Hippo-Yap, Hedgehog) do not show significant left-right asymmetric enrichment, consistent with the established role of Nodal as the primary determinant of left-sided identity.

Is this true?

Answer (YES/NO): NO